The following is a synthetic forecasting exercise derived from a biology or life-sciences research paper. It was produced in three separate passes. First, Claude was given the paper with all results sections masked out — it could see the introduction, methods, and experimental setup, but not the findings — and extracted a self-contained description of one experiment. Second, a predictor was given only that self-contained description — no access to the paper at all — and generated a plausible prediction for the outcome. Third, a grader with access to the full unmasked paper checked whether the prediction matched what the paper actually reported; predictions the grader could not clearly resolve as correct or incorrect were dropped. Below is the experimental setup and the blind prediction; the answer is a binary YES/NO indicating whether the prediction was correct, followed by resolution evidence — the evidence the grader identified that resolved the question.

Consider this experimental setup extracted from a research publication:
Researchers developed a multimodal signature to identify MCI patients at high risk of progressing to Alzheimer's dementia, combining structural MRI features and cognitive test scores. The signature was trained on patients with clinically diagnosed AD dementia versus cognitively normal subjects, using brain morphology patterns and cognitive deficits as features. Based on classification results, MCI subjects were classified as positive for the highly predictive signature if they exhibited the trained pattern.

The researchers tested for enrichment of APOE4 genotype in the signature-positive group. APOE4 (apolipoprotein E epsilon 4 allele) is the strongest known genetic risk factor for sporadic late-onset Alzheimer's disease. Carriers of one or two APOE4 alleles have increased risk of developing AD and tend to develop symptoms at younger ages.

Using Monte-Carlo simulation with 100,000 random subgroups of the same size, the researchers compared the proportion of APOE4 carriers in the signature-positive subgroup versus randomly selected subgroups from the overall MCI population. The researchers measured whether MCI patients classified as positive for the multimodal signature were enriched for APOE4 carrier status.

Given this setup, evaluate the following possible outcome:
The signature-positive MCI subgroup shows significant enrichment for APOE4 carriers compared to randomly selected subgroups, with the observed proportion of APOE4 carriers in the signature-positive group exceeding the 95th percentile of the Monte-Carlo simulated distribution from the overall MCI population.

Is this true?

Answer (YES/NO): YES